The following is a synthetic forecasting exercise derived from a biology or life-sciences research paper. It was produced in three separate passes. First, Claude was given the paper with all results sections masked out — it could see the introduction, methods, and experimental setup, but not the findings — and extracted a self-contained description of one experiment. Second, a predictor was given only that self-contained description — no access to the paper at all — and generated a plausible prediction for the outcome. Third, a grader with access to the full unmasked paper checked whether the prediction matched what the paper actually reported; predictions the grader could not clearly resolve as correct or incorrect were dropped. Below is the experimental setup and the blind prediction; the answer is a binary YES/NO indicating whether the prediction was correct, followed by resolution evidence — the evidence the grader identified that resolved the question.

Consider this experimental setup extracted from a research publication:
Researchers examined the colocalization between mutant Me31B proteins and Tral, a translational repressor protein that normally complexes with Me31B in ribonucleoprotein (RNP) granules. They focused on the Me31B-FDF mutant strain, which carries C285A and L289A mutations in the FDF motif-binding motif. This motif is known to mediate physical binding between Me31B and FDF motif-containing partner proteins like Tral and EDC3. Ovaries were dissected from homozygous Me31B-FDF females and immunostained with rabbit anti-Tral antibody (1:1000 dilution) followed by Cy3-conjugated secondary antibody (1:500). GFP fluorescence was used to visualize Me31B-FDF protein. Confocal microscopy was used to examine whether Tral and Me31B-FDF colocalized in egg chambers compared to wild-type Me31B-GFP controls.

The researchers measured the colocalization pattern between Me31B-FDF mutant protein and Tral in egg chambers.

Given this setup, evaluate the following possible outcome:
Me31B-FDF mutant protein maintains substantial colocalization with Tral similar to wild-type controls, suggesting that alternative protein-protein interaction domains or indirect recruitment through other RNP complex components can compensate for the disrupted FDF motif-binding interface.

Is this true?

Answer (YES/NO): NO